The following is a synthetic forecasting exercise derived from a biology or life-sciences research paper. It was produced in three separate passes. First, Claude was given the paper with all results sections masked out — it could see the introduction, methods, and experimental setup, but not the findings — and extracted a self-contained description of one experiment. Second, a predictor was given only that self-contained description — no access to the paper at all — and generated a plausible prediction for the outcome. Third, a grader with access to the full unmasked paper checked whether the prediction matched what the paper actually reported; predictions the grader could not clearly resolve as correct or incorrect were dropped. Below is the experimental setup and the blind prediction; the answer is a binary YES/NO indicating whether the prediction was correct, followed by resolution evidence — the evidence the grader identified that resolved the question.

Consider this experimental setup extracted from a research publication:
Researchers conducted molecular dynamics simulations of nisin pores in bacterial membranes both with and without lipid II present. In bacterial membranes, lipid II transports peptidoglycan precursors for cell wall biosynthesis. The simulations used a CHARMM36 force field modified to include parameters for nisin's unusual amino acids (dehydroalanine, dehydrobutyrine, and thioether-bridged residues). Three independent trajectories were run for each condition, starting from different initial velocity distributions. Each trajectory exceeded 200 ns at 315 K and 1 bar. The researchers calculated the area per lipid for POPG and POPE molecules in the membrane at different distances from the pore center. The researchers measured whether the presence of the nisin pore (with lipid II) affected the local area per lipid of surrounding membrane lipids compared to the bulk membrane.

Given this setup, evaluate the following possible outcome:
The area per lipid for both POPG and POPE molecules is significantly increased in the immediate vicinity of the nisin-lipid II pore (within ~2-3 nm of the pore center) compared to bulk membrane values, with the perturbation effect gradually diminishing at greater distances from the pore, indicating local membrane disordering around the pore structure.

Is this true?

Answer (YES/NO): NO